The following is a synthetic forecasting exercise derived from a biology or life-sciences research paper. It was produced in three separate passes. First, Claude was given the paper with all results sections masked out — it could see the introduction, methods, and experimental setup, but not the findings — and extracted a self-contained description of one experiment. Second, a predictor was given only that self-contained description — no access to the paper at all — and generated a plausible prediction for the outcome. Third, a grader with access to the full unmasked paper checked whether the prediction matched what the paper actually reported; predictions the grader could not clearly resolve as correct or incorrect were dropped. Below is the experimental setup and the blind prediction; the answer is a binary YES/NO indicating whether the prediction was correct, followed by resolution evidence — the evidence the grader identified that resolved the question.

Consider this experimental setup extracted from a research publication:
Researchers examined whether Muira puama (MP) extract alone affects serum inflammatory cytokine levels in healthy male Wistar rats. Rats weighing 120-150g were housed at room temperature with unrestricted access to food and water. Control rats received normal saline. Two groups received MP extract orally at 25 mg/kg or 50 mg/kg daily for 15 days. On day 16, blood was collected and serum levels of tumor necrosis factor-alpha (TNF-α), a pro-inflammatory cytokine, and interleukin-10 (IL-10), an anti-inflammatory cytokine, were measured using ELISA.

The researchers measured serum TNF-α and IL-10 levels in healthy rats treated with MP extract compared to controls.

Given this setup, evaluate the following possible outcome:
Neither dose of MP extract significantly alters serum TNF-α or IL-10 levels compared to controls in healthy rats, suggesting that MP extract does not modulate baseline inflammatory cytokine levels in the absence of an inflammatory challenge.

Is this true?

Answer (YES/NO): NO